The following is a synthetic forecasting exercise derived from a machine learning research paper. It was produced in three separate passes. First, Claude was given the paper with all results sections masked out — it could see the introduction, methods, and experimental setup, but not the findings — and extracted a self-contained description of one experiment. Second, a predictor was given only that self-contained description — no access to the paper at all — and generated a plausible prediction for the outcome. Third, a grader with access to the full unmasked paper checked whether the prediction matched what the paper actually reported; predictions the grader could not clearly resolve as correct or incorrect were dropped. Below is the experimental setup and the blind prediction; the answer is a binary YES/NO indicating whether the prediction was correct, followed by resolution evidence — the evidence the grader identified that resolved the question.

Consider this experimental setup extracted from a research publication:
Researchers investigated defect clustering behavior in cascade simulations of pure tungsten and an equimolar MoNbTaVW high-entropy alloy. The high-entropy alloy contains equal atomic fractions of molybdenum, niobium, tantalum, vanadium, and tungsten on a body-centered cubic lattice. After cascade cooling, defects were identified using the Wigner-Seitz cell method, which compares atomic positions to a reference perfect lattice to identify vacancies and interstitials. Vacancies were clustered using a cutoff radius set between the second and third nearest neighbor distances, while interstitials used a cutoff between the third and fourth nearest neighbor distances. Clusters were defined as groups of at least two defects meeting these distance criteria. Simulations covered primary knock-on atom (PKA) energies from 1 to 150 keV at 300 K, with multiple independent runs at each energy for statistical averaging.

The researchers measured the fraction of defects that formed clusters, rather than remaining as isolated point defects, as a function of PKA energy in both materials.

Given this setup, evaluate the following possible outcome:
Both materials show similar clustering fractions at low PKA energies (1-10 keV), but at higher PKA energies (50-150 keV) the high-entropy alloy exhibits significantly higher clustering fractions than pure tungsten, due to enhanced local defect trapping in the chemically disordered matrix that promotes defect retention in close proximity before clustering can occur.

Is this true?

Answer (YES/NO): NO